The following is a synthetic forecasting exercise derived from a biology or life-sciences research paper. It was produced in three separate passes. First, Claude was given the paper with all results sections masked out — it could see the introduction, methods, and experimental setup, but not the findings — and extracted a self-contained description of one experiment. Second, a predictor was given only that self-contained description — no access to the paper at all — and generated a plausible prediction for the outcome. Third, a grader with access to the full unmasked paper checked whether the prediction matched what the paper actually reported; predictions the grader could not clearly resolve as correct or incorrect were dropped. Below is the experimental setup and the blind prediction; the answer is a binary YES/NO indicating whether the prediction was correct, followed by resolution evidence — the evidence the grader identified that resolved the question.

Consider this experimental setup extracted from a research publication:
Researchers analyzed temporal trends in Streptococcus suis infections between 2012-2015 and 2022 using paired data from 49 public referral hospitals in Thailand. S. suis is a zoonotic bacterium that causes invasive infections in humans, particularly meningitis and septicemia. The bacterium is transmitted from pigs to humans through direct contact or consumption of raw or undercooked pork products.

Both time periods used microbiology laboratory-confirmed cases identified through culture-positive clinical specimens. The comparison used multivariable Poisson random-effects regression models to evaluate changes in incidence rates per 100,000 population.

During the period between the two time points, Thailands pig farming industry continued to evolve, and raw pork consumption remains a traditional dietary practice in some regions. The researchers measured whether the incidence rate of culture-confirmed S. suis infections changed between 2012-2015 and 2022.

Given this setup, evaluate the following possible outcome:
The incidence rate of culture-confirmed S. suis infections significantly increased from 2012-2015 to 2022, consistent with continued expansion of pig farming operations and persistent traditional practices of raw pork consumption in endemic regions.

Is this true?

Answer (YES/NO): YES